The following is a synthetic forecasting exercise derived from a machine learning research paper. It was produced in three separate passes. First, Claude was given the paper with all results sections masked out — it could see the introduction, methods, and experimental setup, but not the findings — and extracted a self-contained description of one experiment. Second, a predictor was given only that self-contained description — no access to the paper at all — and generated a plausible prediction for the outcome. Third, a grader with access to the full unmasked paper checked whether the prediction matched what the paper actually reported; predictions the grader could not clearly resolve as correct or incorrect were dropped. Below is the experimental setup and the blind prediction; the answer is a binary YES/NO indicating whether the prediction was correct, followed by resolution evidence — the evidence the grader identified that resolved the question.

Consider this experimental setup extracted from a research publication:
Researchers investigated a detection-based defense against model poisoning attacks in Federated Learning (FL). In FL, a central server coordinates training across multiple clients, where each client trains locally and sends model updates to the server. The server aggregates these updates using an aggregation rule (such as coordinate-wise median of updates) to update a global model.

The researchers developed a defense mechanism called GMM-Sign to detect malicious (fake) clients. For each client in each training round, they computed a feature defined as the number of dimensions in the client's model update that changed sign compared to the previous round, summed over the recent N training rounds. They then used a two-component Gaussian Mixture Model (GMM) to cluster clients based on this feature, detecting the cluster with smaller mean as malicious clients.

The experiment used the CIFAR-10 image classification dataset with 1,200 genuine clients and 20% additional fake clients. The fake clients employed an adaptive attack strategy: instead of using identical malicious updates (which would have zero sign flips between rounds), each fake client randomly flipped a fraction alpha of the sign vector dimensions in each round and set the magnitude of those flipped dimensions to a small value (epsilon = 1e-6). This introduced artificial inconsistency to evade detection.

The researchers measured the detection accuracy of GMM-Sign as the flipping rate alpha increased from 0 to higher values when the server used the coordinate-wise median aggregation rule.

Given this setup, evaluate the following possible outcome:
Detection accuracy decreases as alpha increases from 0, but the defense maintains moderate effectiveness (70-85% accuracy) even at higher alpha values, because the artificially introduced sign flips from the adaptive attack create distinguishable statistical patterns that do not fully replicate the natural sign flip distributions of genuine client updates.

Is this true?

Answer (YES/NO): NO